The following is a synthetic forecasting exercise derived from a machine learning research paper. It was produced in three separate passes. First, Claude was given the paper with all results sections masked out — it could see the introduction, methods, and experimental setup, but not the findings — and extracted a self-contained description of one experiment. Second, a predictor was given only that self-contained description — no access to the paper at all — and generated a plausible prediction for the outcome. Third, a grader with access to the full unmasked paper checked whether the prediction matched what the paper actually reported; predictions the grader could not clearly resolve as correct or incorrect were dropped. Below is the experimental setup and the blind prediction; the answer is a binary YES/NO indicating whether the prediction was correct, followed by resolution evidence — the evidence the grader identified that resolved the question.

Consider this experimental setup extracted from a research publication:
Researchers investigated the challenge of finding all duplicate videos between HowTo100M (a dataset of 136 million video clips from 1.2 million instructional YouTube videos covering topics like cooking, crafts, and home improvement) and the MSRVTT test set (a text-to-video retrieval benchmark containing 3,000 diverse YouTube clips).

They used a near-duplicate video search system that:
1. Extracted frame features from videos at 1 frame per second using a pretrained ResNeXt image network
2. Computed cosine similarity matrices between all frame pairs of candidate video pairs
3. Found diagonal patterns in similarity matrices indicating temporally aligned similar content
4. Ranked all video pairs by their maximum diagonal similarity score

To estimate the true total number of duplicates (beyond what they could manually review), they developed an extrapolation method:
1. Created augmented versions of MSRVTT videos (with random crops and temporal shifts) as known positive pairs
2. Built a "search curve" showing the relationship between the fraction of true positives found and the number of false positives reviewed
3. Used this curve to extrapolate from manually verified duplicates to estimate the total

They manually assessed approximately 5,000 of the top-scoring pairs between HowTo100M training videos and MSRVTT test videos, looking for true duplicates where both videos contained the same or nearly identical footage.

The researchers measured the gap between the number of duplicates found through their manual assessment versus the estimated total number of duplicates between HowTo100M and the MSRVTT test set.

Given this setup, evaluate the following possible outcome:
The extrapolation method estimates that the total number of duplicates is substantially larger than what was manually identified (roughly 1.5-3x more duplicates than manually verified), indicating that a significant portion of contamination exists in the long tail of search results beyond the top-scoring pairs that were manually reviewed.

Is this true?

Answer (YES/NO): NO